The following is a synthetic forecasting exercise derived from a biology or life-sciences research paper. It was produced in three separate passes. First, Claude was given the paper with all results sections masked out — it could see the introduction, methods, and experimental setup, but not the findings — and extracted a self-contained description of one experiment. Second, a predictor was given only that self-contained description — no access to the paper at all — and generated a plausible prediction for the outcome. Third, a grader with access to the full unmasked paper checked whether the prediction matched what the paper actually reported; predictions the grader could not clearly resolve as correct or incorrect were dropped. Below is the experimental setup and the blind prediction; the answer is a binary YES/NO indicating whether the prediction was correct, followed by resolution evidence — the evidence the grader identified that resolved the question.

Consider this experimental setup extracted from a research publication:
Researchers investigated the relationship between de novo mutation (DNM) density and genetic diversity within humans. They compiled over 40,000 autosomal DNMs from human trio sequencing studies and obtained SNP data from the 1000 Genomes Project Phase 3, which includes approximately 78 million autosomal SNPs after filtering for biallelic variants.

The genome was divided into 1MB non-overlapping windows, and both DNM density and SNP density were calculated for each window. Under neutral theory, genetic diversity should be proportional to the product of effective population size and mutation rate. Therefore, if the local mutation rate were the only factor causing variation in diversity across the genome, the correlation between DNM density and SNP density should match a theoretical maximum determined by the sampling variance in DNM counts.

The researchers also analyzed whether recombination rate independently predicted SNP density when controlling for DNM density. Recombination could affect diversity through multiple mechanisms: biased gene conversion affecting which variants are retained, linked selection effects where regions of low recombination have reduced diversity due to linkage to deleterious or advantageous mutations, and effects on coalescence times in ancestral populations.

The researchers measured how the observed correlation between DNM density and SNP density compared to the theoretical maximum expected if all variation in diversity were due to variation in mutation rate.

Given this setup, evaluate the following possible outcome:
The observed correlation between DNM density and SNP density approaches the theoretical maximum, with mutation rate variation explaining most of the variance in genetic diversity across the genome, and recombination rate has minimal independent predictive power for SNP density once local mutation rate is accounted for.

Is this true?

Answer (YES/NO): NO